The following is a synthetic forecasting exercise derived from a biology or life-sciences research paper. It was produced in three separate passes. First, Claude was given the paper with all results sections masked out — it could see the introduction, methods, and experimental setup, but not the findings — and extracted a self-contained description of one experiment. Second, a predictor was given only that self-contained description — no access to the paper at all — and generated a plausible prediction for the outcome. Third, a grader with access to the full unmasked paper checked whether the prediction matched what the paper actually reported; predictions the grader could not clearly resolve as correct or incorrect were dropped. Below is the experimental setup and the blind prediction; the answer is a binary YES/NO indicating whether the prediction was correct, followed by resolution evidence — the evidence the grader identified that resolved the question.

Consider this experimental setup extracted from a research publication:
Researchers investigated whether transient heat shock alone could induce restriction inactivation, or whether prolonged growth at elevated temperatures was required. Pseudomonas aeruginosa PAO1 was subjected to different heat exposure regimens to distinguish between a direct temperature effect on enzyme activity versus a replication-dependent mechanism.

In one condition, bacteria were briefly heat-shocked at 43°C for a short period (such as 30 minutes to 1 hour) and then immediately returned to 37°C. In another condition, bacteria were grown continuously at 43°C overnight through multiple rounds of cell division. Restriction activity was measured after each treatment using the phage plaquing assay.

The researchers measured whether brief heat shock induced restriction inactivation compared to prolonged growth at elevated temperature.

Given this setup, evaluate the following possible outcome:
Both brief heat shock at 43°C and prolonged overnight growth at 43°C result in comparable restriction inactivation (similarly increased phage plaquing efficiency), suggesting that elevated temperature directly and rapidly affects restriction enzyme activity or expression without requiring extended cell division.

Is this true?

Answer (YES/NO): NO